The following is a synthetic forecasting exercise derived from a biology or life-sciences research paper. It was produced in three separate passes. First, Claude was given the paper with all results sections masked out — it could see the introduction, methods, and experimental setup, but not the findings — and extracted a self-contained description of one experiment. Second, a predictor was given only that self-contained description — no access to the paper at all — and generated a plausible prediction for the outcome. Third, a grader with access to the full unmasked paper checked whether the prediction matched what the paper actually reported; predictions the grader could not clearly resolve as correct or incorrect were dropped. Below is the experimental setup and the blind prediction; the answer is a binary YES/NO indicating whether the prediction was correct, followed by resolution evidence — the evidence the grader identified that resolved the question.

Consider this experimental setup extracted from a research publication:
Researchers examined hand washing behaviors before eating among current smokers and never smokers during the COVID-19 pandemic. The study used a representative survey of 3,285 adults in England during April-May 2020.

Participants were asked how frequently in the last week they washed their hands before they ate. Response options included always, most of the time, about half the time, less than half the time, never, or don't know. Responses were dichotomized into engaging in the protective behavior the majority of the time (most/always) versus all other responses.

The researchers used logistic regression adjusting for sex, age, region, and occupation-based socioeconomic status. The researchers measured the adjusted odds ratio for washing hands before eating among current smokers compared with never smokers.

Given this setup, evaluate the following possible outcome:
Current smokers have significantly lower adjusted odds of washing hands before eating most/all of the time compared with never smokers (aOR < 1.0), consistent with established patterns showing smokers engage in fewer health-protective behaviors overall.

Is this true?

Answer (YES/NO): NO